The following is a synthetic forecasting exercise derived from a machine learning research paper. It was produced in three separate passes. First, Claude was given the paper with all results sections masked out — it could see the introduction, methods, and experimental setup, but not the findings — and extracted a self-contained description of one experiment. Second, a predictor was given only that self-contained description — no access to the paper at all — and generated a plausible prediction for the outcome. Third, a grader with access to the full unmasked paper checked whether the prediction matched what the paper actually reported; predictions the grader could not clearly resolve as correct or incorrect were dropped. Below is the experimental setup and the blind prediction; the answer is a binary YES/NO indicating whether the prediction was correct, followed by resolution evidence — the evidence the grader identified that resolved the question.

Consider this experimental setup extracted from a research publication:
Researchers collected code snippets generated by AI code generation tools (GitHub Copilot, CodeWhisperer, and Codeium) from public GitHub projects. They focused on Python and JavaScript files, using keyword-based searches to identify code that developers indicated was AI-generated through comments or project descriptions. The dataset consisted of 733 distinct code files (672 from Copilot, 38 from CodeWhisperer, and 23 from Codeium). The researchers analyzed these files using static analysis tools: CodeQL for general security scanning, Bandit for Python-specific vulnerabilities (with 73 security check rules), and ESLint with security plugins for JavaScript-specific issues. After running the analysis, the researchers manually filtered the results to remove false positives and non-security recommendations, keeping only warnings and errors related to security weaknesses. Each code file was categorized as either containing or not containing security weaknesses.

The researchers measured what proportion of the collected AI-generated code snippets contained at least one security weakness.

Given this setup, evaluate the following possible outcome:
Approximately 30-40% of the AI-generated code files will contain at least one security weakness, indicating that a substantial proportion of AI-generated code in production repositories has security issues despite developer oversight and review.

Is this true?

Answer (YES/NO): NO